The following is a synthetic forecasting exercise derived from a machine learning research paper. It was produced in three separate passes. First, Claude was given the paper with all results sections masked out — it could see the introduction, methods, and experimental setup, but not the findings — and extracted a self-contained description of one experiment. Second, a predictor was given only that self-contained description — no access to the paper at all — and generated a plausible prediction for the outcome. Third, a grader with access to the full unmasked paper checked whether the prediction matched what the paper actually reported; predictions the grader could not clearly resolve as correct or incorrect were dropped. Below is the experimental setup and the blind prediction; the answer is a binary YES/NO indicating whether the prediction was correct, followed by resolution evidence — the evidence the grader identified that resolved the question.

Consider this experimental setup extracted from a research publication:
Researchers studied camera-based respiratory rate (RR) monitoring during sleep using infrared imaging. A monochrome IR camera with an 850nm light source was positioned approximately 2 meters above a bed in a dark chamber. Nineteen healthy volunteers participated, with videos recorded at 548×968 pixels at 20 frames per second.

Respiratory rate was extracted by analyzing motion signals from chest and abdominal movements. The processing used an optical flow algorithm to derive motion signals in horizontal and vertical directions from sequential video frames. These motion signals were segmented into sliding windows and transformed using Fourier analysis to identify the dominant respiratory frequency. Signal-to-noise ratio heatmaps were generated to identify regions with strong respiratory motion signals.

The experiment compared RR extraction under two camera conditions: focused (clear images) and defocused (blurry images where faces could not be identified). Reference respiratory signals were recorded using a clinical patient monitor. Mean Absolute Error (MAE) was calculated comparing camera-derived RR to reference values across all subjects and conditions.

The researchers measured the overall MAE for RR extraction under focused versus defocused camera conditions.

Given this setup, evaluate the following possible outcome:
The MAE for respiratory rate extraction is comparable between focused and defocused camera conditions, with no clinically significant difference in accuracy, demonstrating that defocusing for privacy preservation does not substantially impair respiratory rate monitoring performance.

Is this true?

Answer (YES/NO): NO